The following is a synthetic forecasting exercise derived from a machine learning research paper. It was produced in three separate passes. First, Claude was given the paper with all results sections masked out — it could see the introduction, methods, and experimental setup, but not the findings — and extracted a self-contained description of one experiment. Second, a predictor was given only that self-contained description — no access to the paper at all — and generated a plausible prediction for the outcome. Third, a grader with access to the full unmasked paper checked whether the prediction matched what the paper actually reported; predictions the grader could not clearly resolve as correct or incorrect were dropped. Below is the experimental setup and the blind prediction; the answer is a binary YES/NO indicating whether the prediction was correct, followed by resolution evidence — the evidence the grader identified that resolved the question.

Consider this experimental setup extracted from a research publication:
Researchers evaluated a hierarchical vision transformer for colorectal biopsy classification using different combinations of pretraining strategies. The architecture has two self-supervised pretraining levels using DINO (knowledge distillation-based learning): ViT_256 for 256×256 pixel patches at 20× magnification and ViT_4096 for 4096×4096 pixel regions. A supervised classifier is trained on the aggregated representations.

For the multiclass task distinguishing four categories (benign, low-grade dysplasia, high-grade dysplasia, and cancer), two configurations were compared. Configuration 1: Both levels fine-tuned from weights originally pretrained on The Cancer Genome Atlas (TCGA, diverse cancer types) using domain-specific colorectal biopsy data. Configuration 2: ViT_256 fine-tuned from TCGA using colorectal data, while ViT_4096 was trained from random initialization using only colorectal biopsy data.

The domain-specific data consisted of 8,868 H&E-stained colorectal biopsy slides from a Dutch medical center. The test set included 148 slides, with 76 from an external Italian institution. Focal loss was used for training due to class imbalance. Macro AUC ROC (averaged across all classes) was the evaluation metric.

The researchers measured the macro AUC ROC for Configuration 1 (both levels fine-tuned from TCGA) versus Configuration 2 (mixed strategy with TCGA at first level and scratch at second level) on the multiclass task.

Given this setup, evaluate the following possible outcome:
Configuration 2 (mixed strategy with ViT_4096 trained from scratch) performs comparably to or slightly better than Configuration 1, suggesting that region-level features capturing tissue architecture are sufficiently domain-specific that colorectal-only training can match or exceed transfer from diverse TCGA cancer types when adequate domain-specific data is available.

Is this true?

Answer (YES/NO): NO